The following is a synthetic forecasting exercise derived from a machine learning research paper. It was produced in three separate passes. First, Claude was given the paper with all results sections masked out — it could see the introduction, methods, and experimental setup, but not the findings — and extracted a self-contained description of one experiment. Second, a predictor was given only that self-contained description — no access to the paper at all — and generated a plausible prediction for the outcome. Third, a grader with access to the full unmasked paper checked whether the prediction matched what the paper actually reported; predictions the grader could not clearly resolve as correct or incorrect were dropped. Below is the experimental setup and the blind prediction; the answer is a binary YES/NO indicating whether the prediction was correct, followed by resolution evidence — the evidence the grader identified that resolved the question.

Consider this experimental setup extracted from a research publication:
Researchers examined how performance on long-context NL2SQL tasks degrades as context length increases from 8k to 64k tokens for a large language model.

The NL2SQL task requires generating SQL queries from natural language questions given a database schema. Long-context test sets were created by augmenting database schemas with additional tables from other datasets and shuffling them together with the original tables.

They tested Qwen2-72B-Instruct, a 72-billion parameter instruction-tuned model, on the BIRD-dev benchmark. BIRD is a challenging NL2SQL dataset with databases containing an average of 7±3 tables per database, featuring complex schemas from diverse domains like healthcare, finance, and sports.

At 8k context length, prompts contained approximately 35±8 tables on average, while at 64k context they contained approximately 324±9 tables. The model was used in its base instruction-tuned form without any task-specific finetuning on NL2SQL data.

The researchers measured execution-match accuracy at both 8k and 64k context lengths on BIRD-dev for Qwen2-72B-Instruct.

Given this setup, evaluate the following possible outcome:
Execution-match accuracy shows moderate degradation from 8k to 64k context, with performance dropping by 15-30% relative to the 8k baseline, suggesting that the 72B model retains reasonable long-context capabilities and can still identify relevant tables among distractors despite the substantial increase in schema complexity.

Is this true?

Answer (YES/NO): YES